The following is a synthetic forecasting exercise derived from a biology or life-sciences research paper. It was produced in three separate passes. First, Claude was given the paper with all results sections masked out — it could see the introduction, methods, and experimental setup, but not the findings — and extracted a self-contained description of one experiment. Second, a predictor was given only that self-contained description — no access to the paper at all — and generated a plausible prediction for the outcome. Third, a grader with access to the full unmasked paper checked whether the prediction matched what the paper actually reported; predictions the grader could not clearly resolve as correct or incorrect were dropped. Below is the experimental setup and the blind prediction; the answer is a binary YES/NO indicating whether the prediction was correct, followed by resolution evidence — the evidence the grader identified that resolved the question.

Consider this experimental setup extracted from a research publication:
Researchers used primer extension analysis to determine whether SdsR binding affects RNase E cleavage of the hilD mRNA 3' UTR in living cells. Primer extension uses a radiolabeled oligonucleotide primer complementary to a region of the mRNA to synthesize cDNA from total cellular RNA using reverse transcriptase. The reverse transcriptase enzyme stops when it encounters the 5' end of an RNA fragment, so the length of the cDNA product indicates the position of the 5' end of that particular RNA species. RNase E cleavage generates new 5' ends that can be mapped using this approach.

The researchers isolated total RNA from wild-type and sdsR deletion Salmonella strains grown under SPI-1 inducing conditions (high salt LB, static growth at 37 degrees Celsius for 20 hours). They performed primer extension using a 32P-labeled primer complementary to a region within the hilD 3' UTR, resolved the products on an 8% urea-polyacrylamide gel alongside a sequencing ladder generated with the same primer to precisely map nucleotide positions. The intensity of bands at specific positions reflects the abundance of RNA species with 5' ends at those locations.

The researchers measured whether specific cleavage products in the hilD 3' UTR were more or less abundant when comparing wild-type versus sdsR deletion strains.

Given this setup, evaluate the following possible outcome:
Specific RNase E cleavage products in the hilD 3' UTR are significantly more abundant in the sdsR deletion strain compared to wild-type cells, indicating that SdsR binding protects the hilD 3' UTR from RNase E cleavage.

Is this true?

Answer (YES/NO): YES